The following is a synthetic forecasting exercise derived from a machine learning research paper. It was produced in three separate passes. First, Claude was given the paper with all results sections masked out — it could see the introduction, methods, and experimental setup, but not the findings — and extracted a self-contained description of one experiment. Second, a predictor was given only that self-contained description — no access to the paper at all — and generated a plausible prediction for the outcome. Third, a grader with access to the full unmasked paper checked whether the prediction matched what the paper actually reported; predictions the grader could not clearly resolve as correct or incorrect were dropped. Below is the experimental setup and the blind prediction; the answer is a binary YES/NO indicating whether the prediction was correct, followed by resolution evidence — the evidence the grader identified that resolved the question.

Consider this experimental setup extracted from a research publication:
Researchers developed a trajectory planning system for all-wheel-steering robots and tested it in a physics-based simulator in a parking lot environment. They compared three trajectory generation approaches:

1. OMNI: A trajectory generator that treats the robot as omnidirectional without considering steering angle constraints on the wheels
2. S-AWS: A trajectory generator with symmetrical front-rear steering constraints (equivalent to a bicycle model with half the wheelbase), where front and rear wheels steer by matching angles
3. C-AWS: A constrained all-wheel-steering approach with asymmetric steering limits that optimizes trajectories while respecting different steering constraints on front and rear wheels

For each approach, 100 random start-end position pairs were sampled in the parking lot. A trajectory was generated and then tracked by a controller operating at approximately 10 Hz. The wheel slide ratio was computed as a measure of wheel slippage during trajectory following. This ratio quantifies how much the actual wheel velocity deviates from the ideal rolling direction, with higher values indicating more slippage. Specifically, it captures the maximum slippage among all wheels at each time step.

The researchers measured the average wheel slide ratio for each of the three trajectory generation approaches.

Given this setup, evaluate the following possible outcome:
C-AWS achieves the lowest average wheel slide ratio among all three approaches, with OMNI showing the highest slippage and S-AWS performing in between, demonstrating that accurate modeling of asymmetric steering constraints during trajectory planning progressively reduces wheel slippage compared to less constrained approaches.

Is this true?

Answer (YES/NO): YES